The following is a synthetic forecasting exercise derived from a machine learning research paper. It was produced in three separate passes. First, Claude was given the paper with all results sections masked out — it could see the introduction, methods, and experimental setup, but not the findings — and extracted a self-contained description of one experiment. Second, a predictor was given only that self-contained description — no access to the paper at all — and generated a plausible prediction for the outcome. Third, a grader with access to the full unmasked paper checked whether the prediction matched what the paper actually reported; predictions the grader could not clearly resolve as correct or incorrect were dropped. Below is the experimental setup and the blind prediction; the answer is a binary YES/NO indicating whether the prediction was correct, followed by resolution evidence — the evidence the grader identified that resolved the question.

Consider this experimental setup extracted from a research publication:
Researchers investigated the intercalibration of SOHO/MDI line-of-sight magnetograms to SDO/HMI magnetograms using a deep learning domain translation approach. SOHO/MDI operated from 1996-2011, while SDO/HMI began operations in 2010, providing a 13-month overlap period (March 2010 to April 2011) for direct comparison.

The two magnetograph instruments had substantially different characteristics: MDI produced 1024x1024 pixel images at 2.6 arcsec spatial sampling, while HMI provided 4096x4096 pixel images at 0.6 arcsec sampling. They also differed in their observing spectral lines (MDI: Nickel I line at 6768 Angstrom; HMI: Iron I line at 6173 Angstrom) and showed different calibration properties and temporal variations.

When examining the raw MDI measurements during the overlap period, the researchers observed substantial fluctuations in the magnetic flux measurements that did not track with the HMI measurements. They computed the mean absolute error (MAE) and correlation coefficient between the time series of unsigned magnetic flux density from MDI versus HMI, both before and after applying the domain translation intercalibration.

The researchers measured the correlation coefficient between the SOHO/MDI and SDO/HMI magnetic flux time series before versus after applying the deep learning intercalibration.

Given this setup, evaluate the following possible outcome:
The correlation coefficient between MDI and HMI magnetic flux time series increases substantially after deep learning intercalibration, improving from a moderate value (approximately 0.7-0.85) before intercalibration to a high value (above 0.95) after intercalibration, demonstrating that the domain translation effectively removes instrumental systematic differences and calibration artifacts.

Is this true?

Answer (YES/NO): NO